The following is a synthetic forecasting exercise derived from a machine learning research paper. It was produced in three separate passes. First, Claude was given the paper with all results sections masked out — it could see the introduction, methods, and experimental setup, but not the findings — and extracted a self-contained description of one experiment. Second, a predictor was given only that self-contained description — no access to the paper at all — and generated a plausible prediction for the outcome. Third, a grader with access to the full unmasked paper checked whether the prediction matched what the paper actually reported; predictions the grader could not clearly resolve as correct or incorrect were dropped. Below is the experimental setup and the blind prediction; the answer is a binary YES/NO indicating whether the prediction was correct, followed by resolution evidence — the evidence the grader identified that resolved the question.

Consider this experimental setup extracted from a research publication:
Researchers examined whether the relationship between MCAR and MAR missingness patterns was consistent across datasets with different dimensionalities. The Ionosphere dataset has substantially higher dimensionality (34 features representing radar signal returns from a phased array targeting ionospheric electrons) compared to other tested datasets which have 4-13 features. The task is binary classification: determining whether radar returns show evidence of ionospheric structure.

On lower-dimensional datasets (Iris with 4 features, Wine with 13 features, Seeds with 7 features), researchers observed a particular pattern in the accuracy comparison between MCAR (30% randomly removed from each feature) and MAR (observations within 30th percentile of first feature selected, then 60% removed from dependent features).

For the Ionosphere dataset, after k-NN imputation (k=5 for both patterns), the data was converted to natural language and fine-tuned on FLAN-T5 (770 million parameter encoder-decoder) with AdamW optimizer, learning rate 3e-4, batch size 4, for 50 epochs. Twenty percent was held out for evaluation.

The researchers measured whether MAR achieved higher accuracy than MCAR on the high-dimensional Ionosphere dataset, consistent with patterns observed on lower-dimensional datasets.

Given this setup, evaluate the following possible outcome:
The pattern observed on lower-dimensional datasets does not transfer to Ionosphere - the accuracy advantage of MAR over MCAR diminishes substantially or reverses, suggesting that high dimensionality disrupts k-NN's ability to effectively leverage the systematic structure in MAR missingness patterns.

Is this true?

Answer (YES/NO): YES